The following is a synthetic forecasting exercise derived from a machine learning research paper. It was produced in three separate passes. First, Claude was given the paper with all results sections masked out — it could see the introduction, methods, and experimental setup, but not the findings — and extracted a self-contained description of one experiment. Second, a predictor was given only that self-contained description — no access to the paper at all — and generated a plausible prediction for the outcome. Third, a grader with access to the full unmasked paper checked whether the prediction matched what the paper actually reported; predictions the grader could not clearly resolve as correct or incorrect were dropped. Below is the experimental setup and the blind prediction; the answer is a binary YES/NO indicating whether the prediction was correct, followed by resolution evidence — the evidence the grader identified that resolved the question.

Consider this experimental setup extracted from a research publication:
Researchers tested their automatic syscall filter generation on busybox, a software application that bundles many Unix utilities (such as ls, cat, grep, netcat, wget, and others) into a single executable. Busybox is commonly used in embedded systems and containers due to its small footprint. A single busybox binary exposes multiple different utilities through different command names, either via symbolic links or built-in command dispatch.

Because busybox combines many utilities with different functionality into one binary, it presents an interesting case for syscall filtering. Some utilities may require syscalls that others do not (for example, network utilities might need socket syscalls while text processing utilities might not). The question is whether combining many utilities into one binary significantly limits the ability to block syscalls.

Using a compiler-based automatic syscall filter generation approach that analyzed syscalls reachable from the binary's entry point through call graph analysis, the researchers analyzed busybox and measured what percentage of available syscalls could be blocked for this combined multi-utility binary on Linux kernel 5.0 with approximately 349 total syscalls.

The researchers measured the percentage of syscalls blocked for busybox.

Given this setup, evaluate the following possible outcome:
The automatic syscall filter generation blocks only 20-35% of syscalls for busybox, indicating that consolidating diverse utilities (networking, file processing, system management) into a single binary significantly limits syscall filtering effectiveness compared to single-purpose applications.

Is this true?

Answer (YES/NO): NO